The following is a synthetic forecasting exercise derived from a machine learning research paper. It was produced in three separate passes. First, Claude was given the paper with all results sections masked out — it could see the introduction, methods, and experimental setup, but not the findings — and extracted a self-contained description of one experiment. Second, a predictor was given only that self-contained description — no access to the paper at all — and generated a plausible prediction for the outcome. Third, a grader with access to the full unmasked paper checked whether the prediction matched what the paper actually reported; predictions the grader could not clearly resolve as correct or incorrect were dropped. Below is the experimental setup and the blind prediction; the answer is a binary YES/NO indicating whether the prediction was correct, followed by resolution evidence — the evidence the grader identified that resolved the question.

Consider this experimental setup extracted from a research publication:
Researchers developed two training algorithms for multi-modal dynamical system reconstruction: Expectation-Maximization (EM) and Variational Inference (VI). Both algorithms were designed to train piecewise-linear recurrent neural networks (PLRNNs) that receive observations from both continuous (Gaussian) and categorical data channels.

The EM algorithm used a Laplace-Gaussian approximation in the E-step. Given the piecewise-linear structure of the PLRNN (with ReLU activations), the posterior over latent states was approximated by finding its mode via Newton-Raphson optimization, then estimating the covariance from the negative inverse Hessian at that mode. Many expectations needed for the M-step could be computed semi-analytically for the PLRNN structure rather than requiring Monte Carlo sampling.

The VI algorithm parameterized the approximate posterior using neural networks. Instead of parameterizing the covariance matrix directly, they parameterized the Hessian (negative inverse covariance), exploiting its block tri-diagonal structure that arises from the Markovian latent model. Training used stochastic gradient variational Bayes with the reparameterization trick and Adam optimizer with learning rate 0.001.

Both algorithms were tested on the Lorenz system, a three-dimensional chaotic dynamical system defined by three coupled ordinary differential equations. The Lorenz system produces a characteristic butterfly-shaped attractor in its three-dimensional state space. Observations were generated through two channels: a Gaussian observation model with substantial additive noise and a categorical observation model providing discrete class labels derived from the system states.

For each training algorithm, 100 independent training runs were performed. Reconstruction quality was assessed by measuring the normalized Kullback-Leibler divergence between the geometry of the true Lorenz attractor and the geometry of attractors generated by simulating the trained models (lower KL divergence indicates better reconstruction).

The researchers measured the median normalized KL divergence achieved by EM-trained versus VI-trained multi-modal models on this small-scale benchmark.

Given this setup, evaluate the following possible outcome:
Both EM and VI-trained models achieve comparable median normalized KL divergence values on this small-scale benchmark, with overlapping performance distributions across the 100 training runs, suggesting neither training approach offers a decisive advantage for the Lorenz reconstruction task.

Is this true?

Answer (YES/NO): NO